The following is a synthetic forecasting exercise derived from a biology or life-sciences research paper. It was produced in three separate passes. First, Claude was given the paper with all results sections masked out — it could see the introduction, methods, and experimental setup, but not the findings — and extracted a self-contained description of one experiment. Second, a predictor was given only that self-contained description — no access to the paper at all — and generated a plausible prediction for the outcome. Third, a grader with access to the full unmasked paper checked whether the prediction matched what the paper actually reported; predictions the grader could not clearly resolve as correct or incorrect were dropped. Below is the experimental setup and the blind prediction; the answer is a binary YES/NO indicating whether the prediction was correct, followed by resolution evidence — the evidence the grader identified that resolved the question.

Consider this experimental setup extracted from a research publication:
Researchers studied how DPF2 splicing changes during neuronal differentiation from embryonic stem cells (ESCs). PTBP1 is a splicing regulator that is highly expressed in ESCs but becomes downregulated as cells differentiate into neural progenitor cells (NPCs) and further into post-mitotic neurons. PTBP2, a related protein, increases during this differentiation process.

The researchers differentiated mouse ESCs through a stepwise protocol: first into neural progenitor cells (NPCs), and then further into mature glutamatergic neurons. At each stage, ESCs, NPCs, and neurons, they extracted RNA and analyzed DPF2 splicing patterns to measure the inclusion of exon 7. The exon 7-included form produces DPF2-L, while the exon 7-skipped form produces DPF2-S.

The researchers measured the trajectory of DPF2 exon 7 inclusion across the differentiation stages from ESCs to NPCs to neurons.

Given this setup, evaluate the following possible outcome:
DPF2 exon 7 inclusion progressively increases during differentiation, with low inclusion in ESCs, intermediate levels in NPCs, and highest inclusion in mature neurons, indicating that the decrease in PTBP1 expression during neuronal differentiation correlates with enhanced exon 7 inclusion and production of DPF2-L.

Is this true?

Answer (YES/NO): YES